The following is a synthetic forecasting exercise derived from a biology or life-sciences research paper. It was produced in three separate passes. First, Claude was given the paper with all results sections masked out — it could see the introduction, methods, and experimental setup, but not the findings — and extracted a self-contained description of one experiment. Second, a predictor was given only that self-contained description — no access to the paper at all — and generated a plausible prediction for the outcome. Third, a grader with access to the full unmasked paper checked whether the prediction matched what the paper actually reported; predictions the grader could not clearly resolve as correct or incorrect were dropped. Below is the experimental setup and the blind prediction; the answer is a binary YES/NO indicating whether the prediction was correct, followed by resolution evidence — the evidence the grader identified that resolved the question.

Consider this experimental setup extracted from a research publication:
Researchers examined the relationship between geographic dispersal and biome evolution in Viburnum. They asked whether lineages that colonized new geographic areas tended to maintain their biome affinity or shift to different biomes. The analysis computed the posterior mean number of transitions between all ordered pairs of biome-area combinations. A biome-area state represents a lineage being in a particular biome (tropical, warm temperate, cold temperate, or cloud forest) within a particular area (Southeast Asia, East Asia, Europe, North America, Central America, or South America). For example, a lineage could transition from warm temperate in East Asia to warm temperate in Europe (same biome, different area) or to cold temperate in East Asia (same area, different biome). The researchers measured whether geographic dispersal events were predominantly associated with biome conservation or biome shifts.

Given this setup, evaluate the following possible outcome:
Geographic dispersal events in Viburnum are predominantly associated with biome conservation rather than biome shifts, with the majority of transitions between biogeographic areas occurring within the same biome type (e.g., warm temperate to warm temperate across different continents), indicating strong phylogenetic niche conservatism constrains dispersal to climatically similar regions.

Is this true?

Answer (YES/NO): YES